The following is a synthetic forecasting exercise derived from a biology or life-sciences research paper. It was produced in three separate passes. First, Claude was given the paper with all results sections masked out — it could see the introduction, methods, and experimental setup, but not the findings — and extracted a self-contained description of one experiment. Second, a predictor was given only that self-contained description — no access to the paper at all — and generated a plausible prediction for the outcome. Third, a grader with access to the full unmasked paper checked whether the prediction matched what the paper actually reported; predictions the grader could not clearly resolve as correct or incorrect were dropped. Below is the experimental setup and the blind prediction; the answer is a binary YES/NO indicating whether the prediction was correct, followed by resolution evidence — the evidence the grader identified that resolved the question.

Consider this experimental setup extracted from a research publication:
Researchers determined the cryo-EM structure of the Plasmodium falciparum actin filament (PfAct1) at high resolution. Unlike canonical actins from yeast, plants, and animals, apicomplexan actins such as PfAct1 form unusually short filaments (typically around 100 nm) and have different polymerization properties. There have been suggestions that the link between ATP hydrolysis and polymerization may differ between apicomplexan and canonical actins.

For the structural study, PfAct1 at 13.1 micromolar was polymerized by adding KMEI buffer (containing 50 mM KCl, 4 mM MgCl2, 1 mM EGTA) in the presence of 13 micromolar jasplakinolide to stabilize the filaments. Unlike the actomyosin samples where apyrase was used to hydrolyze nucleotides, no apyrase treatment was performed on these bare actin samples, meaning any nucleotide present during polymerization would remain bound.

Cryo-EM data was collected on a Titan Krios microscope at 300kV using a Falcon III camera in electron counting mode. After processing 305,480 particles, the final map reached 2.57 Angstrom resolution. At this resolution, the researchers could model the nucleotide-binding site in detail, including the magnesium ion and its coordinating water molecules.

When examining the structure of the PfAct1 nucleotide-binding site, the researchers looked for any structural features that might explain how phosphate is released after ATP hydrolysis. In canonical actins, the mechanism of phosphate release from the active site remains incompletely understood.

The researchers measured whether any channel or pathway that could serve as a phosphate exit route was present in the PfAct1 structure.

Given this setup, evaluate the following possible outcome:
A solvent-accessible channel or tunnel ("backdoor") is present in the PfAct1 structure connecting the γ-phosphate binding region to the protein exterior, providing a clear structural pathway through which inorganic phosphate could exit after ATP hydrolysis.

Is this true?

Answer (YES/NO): NO